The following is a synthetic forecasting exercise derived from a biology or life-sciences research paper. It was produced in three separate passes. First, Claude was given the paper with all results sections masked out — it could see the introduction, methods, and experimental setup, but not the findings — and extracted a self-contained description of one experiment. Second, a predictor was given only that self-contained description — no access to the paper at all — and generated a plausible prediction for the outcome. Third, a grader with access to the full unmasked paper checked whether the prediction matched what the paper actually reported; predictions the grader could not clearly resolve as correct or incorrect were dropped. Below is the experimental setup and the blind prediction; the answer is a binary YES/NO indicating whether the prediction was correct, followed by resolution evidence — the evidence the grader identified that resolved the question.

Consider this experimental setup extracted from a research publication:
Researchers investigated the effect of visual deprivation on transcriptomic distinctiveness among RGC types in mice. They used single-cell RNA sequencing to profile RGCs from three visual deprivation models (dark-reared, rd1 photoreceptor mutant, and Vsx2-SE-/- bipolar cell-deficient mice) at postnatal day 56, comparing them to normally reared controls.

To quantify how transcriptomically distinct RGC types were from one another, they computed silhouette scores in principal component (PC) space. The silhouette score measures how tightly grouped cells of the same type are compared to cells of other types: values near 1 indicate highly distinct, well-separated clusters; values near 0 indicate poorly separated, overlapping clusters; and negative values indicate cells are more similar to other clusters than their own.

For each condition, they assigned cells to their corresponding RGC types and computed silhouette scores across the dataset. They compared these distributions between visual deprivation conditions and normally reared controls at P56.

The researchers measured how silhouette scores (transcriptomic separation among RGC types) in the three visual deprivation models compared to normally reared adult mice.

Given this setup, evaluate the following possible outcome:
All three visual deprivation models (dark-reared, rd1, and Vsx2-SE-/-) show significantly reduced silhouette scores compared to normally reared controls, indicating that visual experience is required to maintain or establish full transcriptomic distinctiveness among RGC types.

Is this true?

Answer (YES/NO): YES